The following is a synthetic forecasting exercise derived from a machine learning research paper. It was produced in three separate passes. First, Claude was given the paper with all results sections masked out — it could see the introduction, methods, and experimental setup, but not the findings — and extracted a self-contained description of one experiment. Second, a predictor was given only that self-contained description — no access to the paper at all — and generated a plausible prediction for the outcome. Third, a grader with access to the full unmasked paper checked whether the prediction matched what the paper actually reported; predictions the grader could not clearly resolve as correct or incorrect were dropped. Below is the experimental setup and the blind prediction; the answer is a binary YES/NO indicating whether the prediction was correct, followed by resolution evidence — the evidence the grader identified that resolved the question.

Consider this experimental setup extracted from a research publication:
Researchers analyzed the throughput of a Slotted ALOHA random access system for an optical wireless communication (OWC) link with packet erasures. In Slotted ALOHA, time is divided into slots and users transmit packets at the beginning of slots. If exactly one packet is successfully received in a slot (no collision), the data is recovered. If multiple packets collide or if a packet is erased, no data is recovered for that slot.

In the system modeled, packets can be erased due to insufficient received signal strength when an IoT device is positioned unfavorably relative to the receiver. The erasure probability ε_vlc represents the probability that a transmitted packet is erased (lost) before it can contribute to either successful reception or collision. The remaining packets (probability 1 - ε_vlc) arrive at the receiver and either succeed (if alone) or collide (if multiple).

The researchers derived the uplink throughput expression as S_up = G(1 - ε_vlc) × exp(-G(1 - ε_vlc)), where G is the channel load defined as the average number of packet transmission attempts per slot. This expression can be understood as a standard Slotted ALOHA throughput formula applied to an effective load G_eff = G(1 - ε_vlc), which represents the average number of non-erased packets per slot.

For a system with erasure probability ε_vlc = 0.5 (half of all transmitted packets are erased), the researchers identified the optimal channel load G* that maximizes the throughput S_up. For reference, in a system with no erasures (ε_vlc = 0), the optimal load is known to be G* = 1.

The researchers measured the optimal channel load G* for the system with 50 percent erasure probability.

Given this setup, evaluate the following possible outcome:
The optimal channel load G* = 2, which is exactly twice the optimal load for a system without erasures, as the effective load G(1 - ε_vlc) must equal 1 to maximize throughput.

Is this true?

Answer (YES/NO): YES